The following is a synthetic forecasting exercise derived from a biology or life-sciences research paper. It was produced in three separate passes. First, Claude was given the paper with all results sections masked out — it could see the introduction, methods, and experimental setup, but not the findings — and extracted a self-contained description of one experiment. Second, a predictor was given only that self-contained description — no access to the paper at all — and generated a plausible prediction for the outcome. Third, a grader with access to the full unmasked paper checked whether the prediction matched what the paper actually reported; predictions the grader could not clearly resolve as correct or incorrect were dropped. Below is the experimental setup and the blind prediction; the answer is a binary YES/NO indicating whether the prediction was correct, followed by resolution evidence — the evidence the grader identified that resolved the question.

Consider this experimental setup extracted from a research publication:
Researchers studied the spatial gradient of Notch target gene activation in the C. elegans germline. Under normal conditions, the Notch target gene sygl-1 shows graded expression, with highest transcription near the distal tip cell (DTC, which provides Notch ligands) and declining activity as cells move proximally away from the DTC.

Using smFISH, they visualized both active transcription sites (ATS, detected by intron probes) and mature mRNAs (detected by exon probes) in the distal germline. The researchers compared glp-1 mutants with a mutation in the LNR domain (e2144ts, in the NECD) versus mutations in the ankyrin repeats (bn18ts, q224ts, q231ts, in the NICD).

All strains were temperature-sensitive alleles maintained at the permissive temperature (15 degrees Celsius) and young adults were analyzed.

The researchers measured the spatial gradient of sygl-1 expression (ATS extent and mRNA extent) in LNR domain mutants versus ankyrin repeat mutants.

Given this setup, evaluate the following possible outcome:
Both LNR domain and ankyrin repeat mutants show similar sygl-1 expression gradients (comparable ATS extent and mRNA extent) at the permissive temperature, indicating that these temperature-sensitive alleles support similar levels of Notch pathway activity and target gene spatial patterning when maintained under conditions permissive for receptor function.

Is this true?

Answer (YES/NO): NO